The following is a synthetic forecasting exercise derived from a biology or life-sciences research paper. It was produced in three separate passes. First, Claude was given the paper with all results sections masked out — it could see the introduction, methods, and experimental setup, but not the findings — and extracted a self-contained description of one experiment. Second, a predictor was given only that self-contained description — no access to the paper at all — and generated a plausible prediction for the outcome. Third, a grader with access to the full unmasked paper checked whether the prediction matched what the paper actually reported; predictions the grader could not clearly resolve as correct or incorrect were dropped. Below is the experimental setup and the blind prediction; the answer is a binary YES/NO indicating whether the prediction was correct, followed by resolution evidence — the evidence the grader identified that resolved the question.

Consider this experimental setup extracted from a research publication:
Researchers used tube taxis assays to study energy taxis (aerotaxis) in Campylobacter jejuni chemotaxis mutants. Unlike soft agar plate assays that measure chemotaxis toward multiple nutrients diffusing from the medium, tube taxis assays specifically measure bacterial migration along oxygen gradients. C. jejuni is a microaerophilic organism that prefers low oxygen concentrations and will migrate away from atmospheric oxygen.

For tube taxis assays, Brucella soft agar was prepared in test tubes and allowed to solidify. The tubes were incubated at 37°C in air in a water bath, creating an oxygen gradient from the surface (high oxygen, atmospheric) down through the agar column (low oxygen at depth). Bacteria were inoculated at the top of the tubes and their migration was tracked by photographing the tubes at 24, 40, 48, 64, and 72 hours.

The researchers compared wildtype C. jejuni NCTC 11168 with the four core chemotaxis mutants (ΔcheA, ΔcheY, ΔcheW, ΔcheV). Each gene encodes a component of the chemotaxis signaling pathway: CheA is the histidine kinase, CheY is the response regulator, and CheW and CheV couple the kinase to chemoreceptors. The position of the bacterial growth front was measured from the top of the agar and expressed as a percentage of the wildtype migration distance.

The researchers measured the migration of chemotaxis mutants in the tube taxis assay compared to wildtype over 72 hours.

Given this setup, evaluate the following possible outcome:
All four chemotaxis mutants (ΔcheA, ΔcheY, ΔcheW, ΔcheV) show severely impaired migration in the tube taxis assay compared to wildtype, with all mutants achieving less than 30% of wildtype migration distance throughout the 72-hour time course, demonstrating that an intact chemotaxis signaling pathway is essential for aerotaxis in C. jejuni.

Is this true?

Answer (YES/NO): NO